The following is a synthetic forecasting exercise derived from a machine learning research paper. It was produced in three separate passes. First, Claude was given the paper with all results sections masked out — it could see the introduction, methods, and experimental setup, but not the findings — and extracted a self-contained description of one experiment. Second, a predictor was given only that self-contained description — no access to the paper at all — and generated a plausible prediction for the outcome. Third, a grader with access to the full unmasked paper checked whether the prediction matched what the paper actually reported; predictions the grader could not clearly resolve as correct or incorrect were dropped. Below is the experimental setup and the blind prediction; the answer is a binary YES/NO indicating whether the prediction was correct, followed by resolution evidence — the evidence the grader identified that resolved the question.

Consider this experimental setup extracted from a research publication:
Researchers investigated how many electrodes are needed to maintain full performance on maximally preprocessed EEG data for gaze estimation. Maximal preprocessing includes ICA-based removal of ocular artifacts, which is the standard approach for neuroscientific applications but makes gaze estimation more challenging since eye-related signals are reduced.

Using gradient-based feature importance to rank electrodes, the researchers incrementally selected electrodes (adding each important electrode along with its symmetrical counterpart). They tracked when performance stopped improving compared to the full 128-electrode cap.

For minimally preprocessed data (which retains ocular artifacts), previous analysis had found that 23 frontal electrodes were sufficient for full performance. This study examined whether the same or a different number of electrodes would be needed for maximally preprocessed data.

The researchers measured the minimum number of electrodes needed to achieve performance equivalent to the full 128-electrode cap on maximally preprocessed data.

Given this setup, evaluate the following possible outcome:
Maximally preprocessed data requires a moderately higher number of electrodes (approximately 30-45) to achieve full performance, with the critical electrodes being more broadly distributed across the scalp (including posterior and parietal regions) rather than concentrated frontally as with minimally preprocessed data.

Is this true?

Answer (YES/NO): YES